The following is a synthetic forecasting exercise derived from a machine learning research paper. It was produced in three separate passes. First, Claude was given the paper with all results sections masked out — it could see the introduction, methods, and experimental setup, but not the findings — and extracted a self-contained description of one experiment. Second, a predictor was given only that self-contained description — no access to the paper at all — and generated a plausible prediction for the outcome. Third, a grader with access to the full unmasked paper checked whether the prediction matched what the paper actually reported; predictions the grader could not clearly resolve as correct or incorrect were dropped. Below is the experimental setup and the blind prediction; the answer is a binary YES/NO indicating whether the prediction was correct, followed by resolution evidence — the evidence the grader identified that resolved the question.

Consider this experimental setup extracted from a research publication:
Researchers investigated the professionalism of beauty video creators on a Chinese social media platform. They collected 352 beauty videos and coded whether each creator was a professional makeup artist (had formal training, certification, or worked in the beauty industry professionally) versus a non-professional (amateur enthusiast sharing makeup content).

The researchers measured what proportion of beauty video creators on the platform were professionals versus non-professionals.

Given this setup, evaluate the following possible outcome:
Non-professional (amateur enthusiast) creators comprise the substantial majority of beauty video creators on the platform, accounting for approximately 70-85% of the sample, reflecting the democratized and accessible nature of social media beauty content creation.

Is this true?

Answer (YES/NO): NO